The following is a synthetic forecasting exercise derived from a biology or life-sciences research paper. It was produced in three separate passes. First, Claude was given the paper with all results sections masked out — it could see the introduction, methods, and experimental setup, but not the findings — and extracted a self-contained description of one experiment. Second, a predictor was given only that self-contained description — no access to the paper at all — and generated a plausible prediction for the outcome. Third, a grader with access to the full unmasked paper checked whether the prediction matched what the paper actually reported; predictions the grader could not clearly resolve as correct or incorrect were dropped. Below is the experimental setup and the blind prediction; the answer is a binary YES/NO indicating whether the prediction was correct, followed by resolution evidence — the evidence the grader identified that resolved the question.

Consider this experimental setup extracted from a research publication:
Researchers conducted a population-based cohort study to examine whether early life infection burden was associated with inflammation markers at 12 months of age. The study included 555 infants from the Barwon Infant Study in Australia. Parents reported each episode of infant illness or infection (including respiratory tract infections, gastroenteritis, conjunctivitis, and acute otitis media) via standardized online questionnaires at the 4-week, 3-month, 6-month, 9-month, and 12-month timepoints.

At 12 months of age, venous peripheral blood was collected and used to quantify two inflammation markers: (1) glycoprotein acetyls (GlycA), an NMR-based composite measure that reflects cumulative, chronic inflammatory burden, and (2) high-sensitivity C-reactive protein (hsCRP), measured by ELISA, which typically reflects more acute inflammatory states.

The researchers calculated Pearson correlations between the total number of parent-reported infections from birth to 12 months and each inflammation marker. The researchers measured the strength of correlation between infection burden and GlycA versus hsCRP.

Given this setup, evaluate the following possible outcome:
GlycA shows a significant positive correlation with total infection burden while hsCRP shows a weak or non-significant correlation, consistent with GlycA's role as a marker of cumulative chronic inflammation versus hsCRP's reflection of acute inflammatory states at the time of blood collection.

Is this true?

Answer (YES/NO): NO